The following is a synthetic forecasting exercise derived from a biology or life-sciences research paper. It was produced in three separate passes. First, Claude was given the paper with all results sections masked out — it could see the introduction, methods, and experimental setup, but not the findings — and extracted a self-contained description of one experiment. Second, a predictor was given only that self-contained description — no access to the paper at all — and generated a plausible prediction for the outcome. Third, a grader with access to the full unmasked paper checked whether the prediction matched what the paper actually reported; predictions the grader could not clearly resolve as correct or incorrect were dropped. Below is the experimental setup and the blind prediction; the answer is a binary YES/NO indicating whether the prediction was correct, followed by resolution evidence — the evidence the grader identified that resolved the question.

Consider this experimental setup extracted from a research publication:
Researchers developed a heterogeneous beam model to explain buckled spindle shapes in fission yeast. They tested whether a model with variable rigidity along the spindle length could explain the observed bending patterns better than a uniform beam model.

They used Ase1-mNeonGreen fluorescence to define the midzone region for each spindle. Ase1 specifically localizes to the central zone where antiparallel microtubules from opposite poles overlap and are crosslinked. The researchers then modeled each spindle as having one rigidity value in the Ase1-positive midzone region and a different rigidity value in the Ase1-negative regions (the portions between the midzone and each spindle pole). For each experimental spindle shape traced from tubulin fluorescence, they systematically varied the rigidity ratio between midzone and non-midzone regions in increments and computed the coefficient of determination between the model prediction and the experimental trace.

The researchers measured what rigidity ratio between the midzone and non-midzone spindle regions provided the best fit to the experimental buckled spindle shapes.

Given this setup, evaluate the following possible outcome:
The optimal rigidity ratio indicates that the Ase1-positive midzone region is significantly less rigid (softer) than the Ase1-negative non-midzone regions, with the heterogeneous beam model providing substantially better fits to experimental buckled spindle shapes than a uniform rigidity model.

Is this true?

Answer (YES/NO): NO